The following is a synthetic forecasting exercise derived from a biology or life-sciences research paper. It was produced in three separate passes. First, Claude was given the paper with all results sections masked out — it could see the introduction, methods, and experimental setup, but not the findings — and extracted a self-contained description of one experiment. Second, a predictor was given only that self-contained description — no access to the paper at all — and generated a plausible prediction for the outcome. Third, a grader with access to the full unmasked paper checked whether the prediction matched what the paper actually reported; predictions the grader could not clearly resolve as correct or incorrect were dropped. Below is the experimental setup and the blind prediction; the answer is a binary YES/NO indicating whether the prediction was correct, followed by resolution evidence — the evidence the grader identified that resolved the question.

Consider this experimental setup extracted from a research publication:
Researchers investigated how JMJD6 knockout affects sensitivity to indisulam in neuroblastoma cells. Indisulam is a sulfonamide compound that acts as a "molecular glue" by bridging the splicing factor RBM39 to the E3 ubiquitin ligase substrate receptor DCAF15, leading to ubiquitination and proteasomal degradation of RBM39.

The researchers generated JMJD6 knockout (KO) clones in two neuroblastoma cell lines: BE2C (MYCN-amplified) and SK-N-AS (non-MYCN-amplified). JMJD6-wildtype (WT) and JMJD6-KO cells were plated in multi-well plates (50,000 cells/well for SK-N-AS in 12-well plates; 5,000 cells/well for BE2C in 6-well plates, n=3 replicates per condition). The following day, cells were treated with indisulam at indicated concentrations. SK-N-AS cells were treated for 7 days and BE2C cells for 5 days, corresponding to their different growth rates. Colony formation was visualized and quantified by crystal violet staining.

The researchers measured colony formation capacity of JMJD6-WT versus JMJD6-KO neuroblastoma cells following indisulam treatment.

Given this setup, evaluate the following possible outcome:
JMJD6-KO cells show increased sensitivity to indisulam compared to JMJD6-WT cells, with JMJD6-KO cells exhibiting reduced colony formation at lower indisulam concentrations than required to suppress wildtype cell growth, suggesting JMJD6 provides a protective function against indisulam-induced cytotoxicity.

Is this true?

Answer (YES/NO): NO